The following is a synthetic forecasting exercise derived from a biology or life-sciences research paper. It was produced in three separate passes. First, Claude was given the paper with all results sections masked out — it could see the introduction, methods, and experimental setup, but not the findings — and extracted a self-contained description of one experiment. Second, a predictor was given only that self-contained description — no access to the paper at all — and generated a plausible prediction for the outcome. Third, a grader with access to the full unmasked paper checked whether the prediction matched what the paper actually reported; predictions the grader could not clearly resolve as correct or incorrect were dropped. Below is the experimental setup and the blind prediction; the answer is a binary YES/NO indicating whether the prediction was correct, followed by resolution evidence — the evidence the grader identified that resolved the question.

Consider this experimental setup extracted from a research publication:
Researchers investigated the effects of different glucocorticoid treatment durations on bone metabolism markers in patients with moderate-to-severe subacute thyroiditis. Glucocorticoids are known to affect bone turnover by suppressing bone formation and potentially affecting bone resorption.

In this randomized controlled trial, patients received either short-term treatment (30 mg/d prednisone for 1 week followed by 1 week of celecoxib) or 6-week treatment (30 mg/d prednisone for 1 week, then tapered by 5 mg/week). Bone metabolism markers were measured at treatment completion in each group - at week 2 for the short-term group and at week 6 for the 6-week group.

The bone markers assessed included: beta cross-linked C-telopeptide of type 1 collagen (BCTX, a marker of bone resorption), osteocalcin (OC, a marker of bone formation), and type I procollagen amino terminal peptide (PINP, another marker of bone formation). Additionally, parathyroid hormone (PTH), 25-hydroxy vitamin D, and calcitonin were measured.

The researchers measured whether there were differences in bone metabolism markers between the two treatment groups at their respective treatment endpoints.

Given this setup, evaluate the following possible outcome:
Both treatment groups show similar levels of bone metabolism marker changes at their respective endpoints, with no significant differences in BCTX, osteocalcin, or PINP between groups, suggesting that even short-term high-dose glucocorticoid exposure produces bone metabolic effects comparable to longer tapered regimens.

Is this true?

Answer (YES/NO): YES